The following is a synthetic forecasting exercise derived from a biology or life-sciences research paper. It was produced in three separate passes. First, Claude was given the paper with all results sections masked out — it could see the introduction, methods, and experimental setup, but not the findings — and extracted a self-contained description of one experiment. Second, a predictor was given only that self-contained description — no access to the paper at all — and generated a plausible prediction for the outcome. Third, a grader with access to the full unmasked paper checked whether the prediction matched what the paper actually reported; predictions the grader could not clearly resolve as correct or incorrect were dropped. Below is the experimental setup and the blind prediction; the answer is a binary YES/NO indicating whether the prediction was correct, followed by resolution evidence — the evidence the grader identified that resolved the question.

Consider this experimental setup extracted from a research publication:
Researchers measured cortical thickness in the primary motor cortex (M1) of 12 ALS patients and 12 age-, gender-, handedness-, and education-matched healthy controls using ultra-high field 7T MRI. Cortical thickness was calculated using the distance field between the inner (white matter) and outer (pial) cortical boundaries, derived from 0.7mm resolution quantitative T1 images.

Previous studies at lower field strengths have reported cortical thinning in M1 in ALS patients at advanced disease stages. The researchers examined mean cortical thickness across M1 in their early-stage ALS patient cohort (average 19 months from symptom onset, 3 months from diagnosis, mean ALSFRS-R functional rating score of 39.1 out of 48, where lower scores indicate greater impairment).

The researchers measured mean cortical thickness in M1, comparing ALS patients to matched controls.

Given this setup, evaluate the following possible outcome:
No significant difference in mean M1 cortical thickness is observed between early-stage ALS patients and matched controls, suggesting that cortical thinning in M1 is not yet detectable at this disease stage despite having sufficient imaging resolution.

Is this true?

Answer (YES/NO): YES